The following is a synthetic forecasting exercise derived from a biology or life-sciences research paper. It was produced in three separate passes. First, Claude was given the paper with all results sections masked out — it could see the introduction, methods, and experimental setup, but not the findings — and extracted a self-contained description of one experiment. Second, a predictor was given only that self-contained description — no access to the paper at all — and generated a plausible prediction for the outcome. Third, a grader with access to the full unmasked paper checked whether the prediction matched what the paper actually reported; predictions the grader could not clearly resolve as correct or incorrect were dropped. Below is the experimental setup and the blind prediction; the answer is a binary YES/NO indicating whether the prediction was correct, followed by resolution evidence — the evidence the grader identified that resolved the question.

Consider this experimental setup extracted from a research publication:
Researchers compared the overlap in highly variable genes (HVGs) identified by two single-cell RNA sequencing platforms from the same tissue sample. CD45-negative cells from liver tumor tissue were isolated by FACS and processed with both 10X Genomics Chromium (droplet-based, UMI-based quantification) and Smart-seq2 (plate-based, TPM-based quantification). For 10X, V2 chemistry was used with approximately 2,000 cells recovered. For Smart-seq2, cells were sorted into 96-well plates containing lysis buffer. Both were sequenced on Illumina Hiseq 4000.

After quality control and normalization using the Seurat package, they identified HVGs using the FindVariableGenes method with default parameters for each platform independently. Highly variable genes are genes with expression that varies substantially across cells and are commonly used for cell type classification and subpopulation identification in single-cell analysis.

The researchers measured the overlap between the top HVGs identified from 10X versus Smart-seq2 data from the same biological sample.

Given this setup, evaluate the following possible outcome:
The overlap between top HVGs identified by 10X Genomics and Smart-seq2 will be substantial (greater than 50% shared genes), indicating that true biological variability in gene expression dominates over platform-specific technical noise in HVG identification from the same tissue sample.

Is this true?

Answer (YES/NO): NO